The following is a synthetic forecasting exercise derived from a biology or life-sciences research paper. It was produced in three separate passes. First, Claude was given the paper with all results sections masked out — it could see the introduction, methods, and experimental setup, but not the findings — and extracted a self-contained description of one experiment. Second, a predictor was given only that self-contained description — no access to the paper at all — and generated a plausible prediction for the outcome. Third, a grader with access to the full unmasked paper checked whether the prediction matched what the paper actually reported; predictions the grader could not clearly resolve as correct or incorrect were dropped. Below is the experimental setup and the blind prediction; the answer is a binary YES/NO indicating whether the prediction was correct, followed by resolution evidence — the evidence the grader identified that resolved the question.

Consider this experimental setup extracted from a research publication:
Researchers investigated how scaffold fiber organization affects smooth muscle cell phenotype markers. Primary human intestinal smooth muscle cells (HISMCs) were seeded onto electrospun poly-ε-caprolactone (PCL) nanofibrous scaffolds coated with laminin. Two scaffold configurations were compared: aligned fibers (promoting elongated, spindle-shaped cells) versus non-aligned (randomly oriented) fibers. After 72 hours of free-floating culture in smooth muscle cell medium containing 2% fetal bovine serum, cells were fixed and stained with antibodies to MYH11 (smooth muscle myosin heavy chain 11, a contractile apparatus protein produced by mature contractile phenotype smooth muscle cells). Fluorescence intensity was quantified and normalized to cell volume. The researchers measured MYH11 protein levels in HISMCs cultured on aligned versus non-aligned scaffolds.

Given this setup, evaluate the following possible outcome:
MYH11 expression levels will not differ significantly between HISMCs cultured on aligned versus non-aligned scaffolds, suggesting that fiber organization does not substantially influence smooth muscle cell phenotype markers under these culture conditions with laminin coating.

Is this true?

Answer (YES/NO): NO